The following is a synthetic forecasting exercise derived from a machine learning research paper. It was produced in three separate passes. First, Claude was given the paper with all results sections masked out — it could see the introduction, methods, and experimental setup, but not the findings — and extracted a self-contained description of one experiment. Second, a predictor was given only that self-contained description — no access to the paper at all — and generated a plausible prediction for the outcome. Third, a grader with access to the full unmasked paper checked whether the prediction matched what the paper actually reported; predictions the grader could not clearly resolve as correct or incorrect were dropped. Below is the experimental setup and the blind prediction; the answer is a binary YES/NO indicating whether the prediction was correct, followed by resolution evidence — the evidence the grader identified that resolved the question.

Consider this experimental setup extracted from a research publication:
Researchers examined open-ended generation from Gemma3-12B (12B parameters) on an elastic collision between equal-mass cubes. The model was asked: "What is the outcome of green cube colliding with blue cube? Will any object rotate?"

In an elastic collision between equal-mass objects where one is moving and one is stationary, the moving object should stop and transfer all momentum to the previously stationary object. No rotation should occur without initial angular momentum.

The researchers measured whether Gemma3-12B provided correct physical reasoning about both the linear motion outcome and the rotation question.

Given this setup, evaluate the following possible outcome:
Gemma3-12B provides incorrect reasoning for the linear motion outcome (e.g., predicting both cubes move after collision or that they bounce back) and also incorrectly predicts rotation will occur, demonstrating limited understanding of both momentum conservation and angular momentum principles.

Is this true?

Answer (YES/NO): NO